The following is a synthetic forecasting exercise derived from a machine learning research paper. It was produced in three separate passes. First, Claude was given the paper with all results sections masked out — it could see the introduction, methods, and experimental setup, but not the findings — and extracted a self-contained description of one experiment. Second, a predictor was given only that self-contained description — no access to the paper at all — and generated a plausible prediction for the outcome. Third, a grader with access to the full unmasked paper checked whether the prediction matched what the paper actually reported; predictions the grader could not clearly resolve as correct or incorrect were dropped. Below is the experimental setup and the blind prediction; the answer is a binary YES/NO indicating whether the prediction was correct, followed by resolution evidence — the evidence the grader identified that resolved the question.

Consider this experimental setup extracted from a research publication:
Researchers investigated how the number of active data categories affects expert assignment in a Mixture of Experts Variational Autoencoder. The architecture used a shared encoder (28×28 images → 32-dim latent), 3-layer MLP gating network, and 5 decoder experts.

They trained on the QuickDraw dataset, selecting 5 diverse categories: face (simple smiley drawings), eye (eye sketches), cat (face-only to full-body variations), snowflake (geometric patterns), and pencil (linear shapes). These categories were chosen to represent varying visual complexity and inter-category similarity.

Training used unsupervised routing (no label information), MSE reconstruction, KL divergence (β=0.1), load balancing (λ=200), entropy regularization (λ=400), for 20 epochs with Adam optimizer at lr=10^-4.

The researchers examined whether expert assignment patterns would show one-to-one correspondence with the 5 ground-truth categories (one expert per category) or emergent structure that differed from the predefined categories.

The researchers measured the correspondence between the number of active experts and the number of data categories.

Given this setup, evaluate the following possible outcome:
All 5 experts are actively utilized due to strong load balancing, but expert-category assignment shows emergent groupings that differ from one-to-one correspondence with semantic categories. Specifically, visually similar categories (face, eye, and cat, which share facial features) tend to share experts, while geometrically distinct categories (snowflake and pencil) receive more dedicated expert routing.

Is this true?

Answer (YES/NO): NO